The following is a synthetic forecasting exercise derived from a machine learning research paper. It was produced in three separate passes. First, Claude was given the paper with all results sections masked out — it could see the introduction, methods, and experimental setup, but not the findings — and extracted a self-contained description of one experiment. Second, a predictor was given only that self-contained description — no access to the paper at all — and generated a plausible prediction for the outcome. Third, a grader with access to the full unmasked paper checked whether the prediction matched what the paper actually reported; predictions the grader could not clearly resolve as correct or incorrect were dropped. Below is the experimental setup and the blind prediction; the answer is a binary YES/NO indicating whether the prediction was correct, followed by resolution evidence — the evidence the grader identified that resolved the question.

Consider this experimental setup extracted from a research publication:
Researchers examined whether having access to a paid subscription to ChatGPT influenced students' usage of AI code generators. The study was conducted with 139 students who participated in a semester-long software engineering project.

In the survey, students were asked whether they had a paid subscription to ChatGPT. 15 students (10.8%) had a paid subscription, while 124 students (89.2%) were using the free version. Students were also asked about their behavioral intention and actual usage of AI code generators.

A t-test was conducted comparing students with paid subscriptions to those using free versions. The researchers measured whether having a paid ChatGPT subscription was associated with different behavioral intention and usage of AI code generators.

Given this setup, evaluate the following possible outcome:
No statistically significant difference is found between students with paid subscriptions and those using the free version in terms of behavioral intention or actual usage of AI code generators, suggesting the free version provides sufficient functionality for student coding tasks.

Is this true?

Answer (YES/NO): NO